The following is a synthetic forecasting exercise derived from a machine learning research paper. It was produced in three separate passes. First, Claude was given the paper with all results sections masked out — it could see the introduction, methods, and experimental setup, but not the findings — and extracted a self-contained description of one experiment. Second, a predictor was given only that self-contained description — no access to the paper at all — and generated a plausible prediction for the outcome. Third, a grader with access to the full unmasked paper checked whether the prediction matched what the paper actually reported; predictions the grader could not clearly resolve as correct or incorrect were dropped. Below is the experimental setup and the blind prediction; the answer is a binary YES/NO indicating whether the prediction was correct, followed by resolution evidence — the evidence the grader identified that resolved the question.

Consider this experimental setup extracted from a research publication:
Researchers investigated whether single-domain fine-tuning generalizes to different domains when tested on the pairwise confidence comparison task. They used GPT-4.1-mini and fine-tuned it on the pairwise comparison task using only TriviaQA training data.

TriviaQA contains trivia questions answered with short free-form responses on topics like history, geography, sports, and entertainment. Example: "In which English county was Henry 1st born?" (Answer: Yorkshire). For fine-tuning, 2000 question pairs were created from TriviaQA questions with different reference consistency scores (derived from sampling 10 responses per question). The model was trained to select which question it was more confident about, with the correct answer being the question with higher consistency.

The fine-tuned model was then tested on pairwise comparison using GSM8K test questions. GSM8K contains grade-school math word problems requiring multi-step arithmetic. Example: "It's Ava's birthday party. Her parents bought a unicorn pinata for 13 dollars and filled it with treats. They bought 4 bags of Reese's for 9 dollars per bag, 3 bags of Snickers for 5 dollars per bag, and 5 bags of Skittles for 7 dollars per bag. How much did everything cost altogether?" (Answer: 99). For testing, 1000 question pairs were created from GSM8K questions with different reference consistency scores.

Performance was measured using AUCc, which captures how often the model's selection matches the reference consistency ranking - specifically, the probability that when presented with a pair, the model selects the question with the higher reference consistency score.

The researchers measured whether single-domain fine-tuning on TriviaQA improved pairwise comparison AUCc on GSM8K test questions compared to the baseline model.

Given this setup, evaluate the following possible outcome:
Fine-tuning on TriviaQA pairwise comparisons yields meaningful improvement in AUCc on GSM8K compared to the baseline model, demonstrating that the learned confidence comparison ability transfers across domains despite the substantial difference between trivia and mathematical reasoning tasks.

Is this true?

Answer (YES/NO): NO